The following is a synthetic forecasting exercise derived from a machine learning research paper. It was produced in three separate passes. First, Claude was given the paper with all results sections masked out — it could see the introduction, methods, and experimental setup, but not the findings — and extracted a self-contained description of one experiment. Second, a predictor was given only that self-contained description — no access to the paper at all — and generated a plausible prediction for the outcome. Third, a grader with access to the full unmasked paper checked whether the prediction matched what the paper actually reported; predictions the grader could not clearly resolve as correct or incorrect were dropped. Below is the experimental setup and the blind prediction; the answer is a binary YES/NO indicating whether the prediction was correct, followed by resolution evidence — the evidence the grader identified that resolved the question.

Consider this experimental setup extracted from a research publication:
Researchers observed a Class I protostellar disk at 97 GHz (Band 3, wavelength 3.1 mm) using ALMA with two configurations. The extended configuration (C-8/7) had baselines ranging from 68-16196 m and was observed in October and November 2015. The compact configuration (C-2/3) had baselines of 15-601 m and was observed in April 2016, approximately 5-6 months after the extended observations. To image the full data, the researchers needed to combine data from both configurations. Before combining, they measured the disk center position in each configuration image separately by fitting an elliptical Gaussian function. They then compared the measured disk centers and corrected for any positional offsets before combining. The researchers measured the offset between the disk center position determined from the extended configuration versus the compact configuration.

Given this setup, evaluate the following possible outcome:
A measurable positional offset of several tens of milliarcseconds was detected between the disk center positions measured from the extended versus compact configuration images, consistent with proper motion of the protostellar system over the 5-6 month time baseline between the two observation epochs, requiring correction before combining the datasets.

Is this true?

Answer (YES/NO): NO